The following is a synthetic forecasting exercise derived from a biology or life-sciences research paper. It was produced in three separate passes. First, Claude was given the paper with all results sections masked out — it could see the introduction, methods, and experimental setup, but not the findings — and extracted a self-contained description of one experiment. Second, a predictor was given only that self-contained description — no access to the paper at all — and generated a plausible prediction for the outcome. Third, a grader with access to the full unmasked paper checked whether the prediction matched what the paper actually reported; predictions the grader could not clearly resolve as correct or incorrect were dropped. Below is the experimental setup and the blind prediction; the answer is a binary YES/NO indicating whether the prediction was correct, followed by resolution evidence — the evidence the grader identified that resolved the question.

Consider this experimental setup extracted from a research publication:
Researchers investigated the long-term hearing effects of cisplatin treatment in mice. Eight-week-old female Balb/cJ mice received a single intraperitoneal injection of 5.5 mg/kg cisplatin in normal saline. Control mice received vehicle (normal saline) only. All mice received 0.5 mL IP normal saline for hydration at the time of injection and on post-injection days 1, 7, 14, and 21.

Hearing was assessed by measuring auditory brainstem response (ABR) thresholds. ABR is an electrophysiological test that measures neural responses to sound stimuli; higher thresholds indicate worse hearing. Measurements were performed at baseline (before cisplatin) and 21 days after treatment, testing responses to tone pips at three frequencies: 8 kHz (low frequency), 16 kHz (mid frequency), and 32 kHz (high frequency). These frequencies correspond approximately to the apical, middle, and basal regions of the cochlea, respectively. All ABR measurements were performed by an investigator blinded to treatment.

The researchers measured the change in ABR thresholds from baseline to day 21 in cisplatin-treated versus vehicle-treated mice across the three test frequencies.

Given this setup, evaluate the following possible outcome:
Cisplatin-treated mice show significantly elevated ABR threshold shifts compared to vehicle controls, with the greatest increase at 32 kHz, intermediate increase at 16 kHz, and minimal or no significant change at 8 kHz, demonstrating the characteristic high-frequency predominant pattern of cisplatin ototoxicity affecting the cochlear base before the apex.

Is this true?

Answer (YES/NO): NO